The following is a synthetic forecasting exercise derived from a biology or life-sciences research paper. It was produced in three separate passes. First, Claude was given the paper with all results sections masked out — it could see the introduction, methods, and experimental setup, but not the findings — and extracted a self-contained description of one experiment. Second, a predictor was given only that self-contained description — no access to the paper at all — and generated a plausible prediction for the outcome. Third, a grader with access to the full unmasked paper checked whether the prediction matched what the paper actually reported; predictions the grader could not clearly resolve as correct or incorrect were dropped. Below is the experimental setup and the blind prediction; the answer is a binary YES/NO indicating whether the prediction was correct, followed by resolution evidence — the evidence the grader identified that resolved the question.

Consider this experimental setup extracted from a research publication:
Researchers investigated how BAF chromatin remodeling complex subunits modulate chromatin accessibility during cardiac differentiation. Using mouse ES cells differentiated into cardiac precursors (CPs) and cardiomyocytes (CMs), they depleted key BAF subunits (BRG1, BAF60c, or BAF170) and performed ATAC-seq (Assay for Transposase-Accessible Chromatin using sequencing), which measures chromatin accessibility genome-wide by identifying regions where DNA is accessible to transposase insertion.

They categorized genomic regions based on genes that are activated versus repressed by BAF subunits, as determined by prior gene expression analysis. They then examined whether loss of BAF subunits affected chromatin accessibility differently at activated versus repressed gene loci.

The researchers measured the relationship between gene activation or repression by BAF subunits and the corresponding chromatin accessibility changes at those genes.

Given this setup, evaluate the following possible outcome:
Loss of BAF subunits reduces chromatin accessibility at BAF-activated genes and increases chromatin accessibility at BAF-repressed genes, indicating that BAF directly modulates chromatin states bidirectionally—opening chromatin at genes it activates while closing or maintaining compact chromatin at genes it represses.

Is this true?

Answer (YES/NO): YES